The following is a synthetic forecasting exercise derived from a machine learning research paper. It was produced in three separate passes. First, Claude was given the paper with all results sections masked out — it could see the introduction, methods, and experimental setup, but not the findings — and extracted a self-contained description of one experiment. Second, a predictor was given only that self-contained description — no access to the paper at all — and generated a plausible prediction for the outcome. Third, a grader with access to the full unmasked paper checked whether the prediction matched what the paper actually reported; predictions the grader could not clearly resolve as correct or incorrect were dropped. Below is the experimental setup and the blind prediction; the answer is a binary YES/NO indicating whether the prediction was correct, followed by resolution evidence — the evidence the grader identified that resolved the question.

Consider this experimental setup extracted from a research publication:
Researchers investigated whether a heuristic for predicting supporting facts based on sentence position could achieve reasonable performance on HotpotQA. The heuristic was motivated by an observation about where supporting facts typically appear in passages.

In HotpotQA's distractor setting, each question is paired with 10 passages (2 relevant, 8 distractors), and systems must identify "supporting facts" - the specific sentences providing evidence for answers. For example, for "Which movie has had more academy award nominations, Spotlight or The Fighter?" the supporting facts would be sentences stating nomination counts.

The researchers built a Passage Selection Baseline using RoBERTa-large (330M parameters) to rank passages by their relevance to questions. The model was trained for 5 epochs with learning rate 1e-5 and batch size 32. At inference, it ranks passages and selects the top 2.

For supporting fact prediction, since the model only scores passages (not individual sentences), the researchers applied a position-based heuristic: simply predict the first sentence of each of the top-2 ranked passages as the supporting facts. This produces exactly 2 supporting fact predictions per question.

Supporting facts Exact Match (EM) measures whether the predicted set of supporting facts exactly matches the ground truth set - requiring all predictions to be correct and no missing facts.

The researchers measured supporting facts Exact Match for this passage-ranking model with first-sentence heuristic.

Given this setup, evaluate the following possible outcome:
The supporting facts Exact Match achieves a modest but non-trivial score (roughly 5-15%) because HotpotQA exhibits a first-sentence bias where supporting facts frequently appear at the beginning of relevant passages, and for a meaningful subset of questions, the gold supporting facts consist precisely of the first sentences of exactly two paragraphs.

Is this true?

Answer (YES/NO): NO